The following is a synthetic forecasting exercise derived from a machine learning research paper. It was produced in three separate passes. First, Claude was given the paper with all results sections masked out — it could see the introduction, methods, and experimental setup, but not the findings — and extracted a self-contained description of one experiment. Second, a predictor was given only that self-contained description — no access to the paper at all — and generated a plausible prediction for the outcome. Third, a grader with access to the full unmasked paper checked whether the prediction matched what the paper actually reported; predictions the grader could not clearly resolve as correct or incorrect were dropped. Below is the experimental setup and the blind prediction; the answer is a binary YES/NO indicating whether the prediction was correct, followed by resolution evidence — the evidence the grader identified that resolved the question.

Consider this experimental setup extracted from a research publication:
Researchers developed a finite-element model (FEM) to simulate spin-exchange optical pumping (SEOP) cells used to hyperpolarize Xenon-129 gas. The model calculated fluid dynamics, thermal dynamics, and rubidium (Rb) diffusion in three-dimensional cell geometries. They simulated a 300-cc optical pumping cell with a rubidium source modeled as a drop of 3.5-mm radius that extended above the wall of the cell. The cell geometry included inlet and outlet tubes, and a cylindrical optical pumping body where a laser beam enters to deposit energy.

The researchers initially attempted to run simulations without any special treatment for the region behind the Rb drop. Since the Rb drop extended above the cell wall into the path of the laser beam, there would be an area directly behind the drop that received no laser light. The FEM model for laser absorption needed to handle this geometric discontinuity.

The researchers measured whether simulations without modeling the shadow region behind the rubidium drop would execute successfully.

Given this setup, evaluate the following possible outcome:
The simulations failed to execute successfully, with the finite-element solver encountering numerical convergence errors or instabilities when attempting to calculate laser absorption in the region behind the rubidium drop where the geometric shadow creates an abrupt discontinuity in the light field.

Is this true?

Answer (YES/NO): YES